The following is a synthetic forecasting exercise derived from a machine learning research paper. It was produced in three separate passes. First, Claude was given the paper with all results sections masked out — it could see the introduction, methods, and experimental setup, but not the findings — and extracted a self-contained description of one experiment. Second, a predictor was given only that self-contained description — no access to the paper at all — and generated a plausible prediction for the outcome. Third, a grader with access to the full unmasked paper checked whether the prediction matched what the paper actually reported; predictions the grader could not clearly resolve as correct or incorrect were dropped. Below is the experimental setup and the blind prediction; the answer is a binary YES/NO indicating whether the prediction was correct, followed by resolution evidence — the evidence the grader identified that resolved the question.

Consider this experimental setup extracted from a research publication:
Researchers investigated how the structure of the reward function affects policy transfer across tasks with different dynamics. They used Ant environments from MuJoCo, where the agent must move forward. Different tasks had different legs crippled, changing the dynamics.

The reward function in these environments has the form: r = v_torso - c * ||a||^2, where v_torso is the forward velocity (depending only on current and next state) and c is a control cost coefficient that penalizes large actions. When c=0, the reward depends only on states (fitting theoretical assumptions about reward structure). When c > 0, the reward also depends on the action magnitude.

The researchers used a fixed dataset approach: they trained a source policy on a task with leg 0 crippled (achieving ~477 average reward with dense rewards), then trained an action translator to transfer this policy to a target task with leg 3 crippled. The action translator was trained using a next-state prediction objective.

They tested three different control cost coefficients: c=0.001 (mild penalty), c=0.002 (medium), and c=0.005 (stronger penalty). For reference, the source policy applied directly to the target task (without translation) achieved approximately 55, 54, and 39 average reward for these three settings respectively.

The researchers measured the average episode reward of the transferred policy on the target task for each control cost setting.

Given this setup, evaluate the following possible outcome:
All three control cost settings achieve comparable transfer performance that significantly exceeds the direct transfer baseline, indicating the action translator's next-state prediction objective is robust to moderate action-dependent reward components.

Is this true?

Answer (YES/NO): NO